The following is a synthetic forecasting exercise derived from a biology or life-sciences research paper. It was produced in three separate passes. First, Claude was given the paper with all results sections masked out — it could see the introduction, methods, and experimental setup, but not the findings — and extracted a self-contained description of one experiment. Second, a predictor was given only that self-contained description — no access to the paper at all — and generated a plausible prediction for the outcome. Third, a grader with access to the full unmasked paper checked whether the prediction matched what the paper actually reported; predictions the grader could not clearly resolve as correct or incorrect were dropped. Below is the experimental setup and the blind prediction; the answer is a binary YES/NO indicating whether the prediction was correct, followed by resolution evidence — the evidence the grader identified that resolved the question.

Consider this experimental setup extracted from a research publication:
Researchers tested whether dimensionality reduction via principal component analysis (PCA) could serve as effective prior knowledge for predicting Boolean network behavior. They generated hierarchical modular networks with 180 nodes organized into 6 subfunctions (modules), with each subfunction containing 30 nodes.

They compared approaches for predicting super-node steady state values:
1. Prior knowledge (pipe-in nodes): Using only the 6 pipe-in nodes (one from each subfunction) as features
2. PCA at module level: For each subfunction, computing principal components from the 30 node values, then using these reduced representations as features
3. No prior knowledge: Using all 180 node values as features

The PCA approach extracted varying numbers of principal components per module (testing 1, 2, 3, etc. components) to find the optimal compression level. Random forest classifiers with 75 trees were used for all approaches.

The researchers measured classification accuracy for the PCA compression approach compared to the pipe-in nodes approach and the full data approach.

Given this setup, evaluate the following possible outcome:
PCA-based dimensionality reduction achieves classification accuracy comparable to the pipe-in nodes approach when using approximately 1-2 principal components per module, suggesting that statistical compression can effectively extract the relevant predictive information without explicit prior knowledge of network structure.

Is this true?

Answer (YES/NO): NO